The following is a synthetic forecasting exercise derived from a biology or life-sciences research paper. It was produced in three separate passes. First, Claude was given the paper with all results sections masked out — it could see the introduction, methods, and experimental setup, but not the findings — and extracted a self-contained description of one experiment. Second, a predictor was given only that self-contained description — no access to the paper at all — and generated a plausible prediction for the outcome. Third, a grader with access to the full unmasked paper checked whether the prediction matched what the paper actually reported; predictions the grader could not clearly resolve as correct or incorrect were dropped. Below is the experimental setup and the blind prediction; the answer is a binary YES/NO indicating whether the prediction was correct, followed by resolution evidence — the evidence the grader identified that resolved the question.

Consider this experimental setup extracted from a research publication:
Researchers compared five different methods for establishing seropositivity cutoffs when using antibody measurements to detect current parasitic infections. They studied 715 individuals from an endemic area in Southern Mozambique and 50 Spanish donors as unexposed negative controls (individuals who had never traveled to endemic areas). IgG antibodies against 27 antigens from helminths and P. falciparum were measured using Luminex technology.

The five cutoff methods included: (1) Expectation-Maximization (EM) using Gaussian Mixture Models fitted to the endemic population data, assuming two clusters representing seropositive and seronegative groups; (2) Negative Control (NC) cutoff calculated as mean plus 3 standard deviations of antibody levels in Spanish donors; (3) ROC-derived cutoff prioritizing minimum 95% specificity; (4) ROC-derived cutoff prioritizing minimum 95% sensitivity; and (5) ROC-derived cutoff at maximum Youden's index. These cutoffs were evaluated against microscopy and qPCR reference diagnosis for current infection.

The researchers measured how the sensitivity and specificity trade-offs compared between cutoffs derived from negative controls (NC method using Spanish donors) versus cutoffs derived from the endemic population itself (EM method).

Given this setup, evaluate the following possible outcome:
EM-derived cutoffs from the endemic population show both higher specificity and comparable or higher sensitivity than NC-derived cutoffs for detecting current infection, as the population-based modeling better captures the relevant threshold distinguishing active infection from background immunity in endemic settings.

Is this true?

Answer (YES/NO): NO